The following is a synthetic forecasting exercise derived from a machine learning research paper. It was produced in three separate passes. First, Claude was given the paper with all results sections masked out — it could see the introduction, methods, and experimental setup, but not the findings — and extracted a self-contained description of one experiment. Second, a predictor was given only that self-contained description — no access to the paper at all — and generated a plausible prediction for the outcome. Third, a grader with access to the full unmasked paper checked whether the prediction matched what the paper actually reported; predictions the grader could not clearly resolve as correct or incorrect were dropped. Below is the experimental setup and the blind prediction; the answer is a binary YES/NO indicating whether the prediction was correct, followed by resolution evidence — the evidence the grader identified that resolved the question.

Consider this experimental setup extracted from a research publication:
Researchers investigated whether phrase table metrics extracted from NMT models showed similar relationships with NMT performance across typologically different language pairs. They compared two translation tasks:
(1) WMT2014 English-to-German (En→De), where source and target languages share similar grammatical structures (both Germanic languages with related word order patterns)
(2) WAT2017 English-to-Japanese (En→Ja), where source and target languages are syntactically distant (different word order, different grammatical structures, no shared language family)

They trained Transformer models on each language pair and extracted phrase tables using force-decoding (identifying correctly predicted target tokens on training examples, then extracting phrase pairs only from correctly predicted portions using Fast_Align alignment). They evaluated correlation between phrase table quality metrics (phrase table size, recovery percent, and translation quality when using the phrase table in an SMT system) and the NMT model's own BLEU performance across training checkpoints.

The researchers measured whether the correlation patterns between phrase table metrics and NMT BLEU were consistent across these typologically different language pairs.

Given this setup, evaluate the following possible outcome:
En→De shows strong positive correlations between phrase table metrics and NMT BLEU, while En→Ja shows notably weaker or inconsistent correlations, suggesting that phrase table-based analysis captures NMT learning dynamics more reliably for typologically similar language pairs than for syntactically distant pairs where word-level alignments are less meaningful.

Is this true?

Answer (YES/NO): NO